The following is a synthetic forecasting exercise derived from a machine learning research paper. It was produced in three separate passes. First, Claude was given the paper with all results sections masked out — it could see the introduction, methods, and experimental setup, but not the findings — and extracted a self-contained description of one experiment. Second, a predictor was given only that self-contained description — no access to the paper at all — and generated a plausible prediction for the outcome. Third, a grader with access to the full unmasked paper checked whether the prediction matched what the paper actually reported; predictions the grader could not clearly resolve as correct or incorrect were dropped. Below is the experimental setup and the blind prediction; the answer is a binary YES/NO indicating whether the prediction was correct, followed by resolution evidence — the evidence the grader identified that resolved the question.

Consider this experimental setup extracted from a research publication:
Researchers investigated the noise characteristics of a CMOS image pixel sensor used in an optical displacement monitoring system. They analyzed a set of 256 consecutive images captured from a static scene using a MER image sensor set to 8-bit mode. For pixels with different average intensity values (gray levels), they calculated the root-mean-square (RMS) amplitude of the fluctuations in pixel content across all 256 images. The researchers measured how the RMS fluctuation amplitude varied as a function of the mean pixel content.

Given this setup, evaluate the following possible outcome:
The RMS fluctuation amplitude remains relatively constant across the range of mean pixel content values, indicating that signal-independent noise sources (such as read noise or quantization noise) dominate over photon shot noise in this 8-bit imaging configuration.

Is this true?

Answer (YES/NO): NO